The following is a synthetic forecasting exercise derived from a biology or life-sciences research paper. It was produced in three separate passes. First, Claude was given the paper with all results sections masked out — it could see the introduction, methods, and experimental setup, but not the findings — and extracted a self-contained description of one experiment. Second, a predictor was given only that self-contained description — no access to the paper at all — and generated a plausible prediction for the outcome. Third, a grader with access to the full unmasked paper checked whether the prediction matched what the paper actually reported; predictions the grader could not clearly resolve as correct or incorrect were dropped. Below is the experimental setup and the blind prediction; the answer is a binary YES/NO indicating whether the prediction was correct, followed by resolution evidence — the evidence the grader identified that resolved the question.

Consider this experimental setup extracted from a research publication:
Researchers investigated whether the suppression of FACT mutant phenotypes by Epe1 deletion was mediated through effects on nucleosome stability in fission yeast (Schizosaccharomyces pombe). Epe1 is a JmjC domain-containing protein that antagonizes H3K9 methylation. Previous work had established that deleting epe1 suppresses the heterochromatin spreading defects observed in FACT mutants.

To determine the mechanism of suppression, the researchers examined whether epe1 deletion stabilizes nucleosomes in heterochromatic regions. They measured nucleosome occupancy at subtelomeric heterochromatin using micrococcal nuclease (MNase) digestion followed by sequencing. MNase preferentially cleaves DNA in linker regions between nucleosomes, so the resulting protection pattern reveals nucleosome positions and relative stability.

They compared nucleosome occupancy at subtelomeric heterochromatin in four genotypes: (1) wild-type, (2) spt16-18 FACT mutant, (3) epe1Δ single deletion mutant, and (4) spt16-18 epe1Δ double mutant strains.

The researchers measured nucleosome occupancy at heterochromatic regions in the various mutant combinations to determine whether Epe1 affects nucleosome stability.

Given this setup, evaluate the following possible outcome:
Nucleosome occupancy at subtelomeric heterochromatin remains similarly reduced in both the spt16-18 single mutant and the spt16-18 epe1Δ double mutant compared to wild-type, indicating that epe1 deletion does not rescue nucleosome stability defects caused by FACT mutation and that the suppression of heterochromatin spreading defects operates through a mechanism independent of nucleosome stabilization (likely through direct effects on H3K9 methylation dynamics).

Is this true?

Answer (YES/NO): NO